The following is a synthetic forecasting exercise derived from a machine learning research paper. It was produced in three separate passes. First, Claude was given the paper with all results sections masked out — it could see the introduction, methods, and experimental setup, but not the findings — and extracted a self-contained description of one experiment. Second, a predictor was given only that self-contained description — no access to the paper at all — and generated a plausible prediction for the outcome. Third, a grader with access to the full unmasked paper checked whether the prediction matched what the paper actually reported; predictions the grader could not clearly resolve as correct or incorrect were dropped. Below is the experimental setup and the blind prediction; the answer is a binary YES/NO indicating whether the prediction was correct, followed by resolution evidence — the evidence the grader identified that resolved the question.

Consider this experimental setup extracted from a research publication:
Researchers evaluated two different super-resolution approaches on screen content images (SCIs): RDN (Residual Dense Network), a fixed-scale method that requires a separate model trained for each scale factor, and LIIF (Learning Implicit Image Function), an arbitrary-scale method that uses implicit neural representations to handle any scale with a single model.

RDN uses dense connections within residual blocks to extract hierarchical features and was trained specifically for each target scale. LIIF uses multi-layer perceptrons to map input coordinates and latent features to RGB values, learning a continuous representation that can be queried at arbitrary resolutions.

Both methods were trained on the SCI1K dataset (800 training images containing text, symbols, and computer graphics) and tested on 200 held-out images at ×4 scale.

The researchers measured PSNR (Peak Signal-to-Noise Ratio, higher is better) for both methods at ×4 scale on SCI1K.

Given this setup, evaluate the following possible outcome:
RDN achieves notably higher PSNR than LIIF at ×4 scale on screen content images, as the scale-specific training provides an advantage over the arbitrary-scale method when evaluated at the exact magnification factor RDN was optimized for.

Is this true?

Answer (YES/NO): NO